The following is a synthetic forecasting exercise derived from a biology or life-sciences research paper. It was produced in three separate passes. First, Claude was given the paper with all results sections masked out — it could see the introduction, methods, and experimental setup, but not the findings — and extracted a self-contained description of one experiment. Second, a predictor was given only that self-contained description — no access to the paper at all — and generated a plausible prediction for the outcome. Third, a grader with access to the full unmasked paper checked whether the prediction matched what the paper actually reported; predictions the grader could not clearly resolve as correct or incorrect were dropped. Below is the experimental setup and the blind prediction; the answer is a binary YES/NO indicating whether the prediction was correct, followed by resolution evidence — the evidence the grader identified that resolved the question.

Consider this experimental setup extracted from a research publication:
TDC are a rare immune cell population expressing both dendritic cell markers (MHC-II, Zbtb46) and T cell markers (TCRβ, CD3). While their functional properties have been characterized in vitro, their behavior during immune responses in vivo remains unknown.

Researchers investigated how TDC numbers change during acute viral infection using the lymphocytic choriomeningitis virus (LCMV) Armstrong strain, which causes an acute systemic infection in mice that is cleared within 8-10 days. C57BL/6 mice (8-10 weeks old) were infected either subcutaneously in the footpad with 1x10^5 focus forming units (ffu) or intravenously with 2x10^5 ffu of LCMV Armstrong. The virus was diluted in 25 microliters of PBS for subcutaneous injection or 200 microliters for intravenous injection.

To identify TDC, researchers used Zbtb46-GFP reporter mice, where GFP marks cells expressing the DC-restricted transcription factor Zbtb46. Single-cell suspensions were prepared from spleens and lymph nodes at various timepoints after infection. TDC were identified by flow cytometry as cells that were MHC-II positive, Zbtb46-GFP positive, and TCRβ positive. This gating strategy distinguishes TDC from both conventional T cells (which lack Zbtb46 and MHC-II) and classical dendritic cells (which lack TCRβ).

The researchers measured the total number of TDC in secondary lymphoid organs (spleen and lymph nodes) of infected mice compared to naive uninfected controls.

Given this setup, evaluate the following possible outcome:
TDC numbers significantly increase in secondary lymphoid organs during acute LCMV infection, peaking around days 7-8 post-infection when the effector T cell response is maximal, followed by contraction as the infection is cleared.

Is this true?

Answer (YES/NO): NO